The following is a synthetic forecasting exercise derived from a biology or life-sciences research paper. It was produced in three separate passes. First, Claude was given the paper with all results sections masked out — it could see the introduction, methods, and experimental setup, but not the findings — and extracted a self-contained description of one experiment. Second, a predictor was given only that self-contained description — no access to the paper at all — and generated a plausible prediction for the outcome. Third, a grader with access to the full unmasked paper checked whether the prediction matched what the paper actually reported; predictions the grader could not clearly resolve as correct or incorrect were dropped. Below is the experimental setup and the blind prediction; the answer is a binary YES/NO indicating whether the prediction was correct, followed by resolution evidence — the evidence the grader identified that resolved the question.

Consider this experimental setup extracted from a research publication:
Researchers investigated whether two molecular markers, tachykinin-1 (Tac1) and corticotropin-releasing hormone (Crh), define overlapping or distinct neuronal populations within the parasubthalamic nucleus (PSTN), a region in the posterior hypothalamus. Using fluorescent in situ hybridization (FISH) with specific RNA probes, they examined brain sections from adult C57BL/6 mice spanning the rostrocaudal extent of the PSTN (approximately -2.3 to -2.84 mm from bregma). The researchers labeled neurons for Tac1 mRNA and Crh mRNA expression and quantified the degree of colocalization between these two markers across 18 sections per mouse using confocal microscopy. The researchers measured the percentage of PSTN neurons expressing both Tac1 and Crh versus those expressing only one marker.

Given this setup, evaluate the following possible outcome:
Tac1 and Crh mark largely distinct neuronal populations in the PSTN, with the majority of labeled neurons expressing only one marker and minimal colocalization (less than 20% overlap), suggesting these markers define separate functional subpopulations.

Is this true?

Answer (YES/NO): YES